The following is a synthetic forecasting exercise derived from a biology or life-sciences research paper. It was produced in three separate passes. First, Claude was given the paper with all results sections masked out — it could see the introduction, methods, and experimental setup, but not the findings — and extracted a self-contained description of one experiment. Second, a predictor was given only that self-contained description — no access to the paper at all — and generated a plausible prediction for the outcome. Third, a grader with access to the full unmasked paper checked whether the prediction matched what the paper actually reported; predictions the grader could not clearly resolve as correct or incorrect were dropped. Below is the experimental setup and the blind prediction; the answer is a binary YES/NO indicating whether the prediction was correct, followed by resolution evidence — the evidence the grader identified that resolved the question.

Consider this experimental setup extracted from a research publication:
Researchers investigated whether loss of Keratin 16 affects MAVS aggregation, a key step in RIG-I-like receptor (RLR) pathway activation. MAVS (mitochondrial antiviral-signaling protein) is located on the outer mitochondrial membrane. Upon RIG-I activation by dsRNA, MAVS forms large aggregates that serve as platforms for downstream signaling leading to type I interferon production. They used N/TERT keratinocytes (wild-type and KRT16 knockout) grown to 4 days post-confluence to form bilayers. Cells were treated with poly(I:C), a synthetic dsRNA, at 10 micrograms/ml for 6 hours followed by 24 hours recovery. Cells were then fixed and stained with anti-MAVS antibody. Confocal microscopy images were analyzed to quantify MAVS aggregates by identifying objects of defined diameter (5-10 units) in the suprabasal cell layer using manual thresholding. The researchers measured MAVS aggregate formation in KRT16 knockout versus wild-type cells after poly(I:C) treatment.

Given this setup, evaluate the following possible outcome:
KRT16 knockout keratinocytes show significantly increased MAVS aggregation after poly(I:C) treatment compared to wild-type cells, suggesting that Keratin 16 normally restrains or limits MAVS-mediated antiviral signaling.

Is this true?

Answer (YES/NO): YES